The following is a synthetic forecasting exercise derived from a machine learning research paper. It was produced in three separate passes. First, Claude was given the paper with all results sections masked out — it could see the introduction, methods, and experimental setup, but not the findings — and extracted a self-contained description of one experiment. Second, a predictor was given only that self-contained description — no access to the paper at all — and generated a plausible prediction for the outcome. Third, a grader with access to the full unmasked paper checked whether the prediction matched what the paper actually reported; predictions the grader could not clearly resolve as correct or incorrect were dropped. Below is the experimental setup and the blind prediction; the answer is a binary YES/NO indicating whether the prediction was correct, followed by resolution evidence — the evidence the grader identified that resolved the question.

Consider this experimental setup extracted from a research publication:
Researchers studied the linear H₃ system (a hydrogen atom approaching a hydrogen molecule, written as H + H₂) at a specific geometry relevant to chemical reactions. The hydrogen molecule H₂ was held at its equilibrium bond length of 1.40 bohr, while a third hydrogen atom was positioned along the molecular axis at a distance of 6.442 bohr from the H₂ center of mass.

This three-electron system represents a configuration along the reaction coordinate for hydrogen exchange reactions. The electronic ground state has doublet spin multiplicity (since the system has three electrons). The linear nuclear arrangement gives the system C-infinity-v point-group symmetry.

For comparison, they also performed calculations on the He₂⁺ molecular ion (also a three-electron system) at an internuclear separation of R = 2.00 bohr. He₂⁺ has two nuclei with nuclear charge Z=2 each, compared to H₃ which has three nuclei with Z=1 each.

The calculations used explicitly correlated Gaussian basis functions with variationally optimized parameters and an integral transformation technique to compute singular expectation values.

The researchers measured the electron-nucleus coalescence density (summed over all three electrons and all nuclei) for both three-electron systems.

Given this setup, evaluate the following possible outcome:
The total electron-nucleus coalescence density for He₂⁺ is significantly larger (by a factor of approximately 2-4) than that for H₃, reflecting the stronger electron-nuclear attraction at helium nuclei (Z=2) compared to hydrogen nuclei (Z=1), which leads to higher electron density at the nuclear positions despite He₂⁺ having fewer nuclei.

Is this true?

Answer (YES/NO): NO